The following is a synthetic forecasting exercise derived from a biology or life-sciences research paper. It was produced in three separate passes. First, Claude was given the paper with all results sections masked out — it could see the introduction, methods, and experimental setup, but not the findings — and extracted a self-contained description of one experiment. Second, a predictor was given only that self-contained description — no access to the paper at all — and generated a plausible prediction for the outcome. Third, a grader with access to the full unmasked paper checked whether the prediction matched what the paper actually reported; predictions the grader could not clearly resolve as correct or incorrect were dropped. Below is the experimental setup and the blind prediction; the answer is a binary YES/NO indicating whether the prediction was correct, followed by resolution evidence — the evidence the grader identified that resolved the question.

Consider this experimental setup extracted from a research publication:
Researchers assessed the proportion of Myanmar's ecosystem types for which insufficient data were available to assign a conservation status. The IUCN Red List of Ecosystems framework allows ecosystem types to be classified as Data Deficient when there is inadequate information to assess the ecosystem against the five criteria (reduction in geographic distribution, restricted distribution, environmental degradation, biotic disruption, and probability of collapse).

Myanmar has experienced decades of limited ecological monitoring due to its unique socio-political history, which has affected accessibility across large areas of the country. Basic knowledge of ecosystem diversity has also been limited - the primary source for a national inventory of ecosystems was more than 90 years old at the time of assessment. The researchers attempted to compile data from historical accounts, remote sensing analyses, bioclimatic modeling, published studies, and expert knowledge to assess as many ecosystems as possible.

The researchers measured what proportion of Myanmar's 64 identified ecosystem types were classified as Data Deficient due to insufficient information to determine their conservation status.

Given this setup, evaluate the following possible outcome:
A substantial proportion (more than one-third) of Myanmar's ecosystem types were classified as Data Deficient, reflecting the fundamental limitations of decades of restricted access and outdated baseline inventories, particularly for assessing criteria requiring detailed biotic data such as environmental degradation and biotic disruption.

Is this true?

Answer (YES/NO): NO